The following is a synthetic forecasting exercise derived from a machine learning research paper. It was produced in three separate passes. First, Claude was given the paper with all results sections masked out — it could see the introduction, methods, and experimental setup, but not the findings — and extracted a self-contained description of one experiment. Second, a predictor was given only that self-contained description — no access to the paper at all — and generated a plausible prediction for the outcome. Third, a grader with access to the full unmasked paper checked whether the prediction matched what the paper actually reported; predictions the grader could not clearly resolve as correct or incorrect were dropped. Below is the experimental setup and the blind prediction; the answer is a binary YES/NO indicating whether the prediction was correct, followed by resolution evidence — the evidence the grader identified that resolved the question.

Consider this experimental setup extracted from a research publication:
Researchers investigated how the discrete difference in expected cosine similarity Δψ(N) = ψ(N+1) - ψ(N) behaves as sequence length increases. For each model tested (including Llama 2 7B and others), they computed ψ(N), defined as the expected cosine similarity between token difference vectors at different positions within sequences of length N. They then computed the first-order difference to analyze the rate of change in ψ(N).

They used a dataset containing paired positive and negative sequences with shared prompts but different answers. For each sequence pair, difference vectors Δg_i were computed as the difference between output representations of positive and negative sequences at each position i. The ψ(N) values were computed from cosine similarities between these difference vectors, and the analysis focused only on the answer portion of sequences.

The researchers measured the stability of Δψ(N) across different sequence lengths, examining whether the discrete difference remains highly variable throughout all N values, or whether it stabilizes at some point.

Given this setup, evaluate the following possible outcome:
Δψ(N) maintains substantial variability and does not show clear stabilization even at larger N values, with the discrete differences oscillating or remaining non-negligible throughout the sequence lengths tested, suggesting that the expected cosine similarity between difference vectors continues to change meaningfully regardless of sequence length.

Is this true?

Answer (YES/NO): NO